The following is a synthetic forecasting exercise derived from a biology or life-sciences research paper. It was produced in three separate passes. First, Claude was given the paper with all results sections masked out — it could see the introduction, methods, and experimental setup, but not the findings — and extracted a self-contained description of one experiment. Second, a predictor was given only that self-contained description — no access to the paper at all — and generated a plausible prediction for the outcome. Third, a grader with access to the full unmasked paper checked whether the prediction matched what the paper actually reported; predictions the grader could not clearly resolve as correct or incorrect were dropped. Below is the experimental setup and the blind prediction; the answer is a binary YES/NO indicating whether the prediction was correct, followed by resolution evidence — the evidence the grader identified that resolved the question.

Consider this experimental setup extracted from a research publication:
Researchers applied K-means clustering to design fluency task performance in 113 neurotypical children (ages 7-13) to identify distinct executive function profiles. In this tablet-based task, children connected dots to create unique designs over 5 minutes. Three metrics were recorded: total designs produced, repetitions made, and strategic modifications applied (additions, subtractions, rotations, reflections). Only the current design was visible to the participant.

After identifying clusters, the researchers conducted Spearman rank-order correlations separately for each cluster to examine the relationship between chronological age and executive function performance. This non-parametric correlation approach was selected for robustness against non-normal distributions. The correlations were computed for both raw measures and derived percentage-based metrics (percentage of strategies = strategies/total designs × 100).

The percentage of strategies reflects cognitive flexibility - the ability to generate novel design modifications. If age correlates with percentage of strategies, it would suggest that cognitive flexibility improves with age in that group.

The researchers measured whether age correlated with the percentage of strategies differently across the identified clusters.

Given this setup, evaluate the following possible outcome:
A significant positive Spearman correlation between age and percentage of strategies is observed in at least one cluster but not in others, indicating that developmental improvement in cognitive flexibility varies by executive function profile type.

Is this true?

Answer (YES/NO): YES